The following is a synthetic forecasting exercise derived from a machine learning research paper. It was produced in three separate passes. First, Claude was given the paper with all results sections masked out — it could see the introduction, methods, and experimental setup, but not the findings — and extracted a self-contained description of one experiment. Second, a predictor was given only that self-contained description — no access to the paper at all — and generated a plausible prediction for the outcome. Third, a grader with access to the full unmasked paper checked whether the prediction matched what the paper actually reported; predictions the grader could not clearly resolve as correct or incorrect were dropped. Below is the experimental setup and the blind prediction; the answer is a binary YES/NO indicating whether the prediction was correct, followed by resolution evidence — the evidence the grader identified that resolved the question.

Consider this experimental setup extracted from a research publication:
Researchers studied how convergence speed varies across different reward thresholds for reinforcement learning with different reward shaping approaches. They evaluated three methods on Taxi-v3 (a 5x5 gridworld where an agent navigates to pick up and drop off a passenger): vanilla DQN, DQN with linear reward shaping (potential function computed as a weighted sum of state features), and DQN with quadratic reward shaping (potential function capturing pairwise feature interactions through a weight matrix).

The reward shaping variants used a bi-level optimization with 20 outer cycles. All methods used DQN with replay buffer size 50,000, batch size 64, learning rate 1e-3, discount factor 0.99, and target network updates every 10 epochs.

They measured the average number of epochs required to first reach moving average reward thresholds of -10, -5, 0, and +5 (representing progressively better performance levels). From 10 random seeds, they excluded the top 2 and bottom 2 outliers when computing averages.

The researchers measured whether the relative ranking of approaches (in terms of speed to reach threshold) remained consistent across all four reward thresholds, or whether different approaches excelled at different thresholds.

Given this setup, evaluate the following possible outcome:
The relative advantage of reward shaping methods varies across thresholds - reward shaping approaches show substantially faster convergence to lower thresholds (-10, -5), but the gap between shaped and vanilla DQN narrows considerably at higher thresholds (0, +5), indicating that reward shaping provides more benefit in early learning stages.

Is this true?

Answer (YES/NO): NO